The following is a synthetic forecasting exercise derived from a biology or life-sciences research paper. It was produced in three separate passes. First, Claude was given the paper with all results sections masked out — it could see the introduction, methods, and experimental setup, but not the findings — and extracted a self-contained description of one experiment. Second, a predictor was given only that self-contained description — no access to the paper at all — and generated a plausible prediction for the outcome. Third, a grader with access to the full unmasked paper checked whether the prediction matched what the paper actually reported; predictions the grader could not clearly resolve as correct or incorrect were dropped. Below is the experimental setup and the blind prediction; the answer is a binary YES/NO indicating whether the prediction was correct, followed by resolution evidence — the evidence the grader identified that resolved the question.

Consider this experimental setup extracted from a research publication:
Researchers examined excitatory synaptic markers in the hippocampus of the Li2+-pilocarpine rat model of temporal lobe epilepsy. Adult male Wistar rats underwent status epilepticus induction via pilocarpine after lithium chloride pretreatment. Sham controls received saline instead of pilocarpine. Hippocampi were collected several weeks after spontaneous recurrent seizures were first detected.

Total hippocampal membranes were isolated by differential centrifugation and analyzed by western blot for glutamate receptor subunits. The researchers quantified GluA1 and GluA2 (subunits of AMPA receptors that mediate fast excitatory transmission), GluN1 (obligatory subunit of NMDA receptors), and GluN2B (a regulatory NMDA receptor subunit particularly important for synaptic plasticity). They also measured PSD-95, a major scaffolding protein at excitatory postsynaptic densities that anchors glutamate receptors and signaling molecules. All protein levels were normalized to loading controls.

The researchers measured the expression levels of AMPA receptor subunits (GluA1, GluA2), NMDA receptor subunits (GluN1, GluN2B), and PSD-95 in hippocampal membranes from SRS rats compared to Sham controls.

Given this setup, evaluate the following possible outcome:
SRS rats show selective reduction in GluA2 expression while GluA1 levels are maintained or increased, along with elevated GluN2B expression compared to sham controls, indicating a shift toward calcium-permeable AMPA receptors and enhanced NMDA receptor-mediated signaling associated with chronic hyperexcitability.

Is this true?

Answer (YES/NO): NO